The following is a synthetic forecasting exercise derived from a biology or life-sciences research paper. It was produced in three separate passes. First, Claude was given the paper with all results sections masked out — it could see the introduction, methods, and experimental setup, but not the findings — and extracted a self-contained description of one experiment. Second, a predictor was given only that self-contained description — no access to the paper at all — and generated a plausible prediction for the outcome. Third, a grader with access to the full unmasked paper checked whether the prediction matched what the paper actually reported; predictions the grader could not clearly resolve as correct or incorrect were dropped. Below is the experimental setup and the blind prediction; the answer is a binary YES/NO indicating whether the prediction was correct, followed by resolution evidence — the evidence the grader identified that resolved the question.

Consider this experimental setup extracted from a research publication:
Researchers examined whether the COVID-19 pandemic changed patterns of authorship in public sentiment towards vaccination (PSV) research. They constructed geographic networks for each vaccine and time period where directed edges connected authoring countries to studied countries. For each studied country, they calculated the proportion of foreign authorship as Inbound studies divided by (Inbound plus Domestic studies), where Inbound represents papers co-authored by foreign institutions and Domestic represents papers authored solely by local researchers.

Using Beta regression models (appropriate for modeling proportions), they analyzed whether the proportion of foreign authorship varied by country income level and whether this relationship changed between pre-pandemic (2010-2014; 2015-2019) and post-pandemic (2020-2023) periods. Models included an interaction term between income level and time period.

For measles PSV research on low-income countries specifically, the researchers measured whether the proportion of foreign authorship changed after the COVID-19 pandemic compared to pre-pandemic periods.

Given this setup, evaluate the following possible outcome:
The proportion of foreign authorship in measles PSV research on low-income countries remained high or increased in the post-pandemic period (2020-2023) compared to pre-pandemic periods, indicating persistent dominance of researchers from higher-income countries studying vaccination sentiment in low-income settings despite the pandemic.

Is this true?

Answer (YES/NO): NO